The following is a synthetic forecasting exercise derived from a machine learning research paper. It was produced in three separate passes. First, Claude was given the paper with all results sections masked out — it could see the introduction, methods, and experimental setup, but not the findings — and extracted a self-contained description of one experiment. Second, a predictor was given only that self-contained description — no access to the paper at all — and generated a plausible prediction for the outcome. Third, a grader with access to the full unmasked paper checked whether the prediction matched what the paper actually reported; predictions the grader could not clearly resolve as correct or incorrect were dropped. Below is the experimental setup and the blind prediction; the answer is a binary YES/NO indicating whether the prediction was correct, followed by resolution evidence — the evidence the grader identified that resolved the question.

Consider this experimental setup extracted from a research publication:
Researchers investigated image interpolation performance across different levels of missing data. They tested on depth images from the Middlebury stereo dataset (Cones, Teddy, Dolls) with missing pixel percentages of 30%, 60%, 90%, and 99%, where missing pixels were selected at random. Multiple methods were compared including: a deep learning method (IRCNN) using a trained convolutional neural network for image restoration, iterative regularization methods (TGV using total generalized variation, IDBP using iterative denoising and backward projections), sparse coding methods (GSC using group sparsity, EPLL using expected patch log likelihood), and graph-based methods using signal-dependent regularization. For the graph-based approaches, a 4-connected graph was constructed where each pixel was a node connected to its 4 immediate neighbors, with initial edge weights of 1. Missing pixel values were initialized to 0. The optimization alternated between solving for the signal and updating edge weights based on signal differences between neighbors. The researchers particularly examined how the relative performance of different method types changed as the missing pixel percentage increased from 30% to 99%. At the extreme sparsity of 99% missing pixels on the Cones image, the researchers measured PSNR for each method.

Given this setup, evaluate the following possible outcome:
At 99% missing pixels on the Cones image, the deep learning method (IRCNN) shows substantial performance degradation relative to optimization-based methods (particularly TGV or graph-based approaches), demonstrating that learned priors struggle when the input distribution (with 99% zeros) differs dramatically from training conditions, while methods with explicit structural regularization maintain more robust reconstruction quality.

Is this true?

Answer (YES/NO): YES